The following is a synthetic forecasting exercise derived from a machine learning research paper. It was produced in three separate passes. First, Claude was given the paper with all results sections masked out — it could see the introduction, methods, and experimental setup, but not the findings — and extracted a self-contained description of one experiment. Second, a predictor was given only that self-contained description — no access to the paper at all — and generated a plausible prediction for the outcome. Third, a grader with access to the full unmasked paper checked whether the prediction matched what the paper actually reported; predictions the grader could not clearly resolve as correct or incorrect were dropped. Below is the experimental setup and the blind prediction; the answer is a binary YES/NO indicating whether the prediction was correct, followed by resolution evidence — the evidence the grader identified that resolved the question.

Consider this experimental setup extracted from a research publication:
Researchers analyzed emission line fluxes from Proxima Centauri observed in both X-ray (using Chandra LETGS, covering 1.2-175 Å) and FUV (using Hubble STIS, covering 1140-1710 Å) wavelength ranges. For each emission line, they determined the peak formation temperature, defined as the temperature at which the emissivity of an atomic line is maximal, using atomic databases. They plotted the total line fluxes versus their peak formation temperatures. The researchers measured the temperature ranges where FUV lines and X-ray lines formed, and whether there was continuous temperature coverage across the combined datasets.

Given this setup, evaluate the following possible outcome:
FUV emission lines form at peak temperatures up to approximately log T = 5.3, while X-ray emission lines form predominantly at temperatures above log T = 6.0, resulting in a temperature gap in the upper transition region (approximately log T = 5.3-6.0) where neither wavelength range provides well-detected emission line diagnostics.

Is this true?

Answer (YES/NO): YES